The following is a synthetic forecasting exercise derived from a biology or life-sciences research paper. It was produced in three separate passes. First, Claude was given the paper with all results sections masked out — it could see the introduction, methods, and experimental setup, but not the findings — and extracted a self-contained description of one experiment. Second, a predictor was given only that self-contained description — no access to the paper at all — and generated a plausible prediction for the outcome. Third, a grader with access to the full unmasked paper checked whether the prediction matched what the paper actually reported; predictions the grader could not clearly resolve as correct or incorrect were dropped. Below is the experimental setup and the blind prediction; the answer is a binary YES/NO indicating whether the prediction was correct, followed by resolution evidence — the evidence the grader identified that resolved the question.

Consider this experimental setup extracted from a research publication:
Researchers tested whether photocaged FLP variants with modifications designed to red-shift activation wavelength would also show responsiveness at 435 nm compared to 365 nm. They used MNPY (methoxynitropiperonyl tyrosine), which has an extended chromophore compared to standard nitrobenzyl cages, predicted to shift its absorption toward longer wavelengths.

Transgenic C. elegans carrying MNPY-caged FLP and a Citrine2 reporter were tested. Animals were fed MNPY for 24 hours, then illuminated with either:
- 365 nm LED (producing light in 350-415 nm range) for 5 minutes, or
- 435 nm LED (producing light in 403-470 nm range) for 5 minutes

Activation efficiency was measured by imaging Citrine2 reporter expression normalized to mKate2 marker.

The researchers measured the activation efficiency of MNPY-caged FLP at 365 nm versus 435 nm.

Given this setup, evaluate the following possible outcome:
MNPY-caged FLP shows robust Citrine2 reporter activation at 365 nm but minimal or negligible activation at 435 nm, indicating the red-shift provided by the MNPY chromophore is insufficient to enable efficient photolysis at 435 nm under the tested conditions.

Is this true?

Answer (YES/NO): NO